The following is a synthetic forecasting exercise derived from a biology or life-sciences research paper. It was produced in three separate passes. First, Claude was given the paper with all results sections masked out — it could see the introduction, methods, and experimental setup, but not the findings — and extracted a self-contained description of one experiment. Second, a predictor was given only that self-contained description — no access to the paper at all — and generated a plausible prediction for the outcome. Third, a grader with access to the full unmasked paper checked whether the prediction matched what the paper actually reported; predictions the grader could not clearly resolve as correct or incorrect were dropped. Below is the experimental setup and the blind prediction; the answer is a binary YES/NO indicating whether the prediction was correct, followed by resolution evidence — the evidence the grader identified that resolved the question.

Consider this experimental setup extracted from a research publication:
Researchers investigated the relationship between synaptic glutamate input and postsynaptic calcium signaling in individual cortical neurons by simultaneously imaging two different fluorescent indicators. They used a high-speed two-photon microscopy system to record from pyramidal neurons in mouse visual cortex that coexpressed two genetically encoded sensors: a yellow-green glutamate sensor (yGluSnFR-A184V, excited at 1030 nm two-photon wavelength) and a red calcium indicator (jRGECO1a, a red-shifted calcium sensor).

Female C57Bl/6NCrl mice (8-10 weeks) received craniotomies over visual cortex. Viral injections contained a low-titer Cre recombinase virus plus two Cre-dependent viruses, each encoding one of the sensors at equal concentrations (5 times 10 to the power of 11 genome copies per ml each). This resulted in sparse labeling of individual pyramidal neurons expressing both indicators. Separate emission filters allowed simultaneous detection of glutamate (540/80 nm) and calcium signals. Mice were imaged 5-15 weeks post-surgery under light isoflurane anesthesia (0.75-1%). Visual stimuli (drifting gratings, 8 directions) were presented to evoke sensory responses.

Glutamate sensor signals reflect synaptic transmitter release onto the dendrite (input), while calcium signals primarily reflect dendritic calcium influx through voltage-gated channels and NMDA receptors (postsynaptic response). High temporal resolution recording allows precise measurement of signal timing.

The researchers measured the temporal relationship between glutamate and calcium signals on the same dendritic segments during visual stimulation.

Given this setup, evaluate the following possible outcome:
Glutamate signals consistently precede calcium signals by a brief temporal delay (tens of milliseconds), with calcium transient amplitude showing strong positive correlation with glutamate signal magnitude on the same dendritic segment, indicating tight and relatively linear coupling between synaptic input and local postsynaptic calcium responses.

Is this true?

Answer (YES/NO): NO